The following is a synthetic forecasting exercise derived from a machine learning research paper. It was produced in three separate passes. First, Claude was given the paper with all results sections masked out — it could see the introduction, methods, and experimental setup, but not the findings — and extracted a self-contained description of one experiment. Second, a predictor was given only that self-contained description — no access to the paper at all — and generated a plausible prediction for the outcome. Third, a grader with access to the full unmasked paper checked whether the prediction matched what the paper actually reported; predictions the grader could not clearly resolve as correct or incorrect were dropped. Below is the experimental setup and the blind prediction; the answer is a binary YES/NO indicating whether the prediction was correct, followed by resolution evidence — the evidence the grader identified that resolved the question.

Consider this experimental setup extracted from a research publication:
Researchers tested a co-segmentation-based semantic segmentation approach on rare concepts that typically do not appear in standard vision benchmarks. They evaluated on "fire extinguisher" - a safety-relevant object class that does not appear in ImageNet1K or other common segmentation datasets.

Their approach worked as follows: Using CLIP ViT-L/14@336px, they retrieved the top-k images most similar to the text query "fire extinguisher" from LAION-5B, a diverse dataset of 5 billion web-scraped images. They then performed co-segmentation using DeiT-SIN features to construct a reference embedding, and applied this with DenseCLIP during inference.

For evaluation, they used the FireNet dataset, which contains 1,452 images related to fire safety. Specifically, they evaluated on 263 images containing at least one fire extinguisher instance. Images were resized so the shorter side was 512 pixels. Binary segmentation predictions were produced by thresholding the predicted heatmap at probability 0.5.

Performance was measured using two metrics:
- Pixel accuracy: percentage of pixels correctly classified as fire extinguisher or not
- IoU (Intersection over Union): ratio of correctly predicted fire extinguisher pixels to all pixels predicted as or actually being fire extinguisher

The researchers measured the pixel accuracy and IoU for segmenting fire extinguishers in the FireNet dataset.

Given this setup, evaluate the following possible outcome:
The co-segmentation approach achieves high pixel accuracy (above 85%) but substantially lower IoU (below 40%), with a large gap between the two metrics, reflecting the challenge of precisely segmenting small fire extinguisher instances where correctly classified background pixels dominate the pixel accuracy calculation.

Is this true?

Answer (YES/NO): NO